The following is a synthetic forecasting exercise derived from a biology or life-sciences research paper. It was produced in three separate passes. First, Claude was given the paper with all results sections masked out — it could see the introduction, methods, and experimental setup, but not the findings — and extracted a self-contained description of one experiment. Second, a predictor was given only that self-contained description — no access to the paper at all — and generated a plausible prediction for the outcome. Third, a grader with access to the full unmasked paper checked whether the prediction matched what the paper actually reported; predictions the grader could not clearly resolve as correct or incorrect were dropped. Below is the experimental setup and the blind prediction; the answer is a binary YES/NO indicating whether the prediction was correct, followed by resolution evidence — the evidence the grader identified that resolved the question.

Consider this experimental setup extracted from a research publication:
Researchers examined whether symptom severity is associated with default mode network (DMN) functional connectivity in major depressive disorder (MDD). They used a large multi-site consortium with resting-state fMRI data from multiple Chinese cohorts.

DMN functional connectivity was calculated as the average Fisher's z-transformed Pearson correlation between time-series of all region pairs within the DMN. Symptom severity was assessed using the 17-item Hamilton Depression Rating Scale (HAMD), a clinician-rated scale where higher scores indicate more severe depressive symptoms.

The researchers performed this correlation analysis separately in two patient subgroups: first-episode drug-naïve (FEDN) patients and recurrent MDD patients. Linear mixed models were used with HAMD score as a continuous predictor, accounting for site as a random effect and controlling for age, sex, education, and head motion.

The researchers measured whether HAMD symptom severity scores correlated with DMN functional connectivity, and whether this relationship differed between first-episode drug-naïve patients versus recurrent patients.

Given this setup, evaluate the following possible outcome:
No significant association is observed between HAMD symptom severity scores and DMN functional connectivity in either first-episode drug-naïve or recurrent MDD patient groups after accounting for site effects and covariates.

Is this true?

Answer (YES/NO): NO